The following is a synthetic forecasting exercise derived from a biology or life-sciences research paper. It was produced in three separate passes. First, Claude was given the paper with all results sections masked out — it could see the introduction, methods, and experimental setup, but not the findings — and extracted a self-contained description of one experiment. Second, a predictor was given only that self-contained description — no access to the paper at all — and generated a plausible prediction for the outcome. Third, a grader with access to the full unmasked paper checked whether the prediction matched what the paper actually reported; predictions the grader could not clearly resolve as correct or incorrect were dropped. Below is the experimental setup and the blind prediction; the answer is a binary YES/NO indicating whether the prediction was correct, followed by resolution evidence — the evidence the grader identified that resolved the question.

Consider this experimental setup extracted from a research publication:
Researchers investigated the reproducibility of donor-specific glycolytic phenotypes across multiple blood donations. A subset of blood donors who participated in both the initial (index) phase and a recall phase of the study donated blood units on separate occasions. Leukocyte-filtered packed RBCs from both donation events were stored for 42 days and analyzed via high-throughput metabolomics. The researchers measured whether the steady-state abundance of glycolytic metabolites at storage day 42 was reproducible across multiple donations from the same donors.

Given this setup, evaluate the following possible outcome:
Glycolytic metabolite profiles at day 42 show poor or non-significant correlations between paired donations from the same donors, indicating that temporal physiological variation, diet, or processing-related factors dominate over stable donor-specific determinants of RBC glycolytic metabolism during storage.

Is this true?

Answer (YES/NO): NO